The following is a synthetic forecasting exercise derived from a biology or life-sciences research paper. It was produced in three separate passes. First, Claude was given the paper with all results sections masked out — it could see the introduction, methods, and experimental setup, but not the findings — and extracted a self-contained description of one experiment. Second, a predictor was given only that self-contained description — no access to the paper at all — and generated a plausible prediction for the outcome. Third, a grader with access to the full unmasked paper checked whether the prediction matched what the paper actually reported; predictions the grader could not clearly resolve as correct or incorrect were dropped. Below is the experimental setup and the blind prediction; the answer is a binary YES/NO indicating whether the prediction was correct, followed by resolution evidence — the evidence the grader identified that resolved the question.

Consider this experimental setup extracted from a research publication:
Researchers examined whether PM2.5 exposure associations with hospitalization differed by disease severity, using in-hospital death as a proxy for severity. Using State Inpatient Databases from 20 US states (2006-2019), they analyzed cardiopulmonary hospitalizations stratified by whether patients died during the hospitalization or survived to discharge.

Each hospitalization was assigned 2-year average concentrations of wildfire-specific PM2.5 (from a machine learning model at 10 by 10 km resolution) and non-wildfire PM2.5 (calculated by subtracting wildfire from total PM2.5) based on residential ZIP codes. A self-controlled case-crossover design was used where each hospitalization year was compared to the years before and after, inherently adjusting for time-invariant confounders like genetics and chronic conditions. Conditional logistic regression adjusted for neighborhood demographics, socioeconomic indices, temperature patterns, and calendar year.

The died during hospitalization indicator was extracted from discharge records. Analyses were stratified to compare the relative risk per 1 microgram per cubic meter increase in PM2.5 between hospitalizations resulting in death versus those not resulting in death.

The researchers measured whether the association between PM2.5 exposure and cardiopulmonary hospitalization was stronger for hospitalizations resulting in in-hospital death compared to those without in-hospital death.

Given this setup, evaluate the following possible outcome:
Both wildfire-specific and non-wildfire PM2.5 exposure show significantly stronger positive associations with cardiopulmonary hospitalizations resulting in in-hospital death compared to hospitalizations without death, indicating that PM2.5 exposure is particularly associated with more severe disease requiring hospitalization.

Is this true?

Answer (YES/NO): NO